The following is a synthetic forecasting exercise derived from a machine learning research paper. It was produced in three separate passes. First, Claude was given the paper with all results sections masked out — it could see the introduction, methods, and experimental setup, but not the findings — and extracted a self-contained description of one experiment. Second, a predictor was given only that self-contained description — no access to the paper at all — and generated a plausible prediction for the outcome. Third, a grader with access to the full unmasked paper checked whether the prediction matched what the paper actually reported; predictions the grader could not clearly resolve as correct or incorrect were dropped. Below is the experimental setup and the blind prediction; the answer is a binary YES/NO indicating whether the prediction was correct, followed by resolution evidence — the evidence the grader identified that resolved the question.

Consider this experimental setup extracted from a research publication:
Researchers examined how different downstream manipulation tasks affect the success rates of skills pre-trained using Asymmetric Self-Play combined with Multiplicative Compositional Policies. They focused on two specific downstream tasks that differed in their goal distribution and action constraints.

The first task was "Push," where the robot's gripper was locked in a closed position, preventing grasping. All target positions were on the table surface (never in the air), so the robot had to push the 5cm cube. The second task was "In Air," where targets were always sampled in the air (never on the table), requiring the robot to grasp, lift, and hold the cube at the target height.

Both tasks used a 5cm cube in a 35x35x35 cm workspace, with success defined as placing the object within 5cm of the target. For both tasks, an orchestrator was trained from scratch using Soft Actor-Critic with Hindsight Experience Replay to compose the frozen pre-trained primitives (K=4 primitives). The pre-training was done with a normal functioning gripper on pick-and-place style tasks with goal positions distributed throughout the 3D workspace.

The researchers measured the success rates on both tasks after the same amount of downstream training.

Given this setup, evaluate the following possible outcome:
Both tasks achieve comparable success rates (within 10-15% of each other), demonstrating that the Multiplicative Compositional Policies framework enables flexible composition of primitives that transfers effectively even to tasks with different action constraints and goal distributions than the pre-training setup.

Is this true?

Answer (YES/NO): NO